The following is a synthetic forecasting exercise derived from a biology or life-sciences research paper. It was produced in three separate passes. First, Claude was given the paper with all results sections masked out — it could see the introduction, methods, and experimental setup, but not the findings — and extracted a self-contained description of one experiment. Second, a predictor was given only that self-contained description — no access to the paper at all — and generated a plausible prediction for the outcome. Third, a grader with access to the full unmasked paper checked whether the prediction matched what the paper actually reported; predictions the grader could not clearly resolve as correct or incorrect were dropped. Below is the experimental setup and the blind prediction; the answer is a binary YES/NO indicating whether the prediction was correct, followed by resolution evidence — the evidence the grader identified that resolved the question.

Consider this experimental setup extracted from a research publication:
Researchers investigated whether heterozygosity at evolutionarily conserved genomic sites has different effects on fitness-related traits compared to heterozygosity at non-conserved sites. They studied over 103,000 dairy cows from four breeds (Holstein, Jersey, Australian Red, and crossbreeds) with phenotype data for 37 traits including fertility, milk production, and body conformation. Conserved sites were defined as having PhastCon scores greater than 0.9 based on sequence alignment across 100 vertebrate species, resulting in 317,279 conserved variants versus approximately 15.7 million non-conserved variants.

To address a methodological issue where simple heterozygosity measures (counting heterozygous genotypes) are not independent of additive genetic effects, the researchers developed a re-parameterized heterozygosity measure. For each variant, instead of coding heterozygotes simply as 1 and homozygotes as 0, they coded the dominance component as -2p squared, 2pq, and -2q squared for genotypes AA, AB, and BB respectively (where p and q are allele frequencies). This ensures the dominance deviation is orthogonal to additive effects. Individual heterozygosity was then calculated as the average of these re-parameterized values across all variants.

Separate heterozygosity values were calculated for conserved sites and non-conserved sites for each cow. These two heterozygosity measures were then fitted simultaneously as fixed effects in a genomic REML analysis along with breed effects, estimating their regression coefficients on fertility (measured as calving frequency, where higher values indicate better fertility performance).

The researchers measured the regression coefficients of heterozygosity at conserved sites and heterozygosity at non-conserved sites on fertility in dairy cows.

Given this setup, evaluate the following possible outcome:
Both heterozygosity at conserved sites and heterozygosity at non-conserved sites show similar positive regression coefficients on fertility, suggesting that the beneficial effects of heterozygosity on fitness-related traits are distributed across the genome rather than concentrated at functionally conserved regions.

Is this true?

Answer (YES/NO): NO